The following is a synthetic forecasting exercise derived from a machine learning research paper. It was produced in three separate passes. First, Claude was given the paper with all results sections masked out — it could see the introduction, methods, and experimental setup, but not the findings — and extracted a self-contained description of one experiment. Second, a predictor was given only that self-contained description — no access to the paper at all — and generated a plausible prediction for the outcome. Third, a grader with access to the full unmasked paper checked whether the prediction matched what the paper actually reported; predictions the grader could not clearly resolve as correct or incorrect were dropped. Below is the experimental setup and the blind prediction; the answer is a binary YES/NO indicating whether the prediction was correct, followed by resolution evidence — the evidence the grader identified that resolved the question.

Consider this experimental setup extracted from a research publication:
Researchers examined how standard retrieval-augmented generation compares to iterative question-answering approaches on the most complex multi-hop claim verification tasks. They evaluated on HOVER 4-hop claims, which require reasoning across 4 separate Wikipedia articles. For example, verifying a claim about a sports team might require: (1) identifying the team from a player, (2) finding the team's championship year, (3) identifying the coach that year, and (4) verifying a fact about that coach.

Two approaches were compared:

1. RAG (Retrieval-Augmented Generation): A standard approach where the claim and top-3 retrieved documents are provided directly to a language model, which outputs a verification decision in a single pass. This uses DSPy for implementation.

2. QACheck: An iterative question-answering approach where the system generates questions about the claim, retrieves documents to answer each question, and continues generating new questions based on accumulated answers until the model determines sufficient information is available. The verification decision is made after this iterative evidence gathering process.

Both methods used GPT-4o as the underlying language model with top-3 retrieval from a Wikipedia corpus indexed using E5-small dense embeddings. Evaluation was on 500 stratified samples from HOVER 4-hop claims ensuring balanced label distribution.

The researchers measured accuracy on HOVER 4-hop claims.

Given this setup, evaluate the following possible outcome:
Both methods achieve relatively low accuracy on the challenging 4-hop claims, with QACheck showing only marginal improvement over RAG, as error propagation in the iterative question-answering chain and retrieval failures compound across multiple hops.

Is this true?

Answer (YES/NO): YES